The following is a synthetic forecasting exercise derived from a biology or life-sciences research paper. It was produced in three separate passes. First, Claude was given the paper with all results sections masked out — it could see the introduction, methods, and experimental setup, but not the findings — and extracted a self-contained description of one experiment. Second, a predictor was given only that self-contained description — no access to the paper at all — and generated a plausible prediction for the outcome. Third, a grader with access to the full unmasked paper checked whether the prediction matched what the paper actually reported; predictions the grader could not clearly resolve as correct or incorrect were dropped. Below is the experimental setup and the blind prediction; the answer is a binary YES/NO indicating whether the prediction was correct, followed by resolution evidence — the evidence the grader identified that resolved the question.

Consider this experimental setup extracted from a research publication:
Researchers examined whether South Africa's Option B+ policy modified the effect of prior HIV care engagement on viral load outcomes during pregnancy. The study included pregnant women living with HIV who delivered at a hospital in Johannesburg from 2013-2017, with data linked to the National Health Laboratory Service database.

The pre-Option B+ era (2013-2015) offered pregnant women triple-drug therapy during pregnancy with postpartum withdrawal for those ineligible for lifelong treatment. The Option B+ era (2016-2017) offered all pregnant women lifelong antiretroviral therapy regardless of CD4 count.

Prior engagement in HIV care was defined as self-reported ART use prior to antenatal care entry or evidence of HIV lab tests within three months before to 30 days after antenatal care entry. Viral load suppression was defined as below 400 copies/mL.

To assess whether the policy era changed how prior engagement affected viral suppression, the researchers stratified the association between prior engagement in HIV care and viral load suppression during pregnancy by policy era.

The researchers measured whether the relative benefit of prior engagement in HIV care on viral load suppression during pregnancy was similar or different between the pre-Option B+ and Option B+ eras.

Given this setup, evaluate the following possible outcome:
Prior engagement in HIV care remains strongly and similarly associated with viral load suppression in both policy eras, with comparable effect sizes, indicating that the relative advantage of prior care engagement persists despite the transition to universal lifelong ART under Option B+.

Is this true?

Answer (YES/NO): NO